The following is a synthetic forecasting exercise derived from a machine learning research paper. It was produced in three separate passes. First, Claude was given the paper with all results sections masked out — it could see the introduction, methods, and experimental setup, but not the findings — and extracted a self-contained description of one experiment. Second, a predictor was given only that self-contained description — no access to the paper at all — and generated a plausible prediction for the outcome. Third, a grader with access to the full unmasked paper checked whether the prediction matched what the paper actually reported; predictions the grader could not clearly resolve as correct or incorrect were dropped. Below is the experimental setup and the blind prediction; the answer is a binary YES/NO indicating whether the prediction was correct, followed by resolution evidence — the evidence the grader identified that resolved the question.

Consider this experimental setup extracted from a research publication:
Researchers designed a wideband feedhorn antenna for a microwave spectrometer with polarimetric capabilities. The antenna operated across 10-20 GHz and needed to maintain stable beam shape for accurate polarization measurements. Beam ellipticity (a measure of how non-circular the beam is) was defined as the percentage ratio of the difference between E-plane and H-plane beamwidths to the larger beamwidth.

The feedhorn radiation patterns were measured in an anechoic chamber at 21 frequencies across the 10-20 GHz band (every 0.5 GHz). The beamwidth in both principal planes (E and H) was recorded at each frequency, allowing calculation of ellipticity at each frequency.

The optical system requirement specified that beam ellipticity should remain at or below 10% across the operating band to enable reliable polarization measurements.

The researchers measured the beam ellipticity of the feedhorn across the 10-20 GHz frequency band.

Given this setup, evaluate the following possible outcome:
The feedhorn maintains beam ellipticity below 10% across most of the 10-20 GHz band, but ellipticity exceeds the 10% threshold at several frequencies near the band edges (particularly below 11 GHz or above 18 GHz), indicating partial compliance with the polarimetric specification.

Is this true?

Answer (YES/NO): NO